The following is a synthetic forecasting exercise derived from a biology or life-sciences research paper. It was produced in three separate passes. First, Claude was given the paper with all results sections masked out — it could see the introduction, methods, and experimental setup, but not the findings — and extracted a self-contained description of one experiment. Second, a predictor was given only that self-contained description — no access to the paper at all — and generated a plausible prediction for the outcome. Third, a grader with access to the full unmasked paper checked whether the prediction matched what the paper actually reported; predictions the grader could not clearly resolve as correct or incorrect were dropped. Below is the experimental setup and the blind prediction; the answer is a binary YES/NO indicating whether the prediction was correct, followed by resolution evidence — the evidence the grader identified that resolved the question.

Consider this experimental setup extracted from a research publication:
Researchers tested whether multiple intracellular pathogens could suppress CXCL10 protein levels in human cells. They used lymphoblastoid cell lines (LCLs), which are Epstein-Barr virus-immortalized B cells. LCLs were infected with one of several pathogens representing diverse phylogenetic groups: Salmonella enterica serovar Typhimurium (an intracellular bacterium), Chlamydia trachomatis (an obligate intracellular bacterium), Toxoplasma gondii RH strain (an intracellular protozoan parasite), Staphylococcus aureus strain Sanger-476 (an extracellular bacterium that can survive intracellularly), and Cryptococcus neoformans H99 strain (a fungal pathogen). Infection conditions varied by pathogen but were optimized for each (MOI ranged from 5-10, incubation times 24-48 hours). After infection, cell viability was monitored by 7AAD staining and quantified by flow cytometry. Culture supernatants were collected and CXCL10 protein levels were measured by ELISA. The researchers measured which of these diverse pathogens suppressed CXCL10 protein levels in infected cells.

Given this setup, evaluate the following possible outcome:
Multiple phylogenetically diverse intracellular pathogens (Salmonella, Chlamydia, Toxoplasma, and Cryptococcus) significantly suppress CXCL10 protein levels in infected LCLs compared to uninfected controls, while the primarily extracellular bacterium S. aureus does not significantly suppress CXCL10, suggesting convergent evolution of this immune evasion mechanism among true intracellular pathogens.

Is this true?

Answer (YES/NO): NO